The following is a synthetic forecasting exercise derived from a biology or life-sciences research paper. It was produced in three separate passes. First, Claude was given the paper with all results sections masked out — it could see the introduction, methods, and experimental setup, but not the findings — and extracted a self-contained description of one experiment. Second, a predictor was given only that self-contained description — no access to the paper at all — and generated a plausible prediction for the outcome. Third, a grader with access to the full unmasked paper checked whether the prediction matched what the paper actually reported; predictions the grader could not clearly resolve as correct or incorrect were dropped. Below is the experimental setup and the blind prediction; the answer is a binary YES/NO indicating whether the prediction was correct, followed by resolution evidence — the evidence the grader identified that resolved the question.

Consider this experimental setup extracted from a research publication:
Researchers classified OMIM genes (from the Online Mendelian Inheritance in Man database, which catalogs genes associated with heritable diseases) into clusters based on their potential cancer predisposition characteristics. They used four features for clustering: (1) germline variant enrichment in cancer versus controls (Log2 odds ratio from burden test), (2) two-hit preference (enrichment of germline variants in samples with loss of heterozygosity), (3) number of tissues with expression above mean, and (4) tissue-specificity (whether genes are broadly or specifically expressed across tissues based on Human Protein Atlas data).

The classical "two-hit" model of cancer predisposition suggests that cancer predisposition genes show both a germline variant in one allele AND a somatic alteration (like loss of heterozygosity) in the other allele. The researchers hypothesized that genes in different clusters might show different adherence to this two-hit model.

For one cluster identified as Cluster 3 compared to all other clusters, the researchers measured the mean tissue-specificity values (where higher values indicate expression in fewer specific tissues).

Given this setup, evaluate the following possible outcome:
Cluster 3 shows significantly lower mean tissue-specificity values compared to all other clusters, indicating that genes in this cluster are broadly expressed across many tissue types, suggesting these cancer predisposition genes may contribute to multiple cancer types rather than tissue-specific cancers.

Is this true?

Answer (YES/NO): NO